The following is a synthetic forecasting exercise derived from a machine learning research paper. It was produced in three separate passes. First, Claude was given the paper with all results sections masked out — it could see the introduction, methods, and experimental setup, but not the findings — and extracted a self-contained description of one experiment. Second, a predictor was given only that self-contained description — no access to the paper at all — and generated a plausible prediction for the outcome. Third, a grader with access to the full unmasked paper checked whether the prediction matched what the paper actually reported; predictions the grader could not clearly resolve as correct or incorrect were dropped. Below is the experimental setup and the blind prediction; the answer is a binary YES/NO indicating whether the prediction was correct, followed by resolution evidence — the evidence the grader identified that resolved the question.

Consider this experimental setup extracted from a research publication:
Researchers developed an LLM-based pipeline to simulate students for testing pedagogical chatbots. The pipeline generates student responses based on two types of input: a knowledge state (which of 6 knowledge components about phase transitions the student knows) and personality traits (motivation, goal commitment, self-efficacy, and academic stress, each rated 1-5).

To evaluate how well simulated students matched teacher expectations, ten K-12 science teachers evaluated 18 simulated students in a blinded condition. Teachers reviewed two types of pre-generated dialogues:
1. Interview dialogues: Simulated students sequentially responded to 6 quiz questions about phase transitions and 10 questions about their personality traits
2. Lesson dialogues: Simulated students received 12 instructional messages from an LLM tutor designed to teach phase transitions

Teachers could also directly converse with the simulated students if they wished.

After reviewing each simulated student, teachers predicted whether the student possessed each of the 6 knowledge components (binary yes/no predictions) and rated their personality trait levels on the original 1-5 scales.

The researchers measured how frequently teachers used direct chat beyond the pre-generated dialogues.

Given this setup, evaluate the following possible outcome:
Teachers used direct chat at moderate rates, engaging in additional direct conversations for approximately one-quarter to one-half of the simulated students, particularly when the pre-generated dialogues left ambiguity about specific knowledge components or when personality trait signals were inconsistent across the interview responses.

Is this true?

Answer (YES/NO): YES